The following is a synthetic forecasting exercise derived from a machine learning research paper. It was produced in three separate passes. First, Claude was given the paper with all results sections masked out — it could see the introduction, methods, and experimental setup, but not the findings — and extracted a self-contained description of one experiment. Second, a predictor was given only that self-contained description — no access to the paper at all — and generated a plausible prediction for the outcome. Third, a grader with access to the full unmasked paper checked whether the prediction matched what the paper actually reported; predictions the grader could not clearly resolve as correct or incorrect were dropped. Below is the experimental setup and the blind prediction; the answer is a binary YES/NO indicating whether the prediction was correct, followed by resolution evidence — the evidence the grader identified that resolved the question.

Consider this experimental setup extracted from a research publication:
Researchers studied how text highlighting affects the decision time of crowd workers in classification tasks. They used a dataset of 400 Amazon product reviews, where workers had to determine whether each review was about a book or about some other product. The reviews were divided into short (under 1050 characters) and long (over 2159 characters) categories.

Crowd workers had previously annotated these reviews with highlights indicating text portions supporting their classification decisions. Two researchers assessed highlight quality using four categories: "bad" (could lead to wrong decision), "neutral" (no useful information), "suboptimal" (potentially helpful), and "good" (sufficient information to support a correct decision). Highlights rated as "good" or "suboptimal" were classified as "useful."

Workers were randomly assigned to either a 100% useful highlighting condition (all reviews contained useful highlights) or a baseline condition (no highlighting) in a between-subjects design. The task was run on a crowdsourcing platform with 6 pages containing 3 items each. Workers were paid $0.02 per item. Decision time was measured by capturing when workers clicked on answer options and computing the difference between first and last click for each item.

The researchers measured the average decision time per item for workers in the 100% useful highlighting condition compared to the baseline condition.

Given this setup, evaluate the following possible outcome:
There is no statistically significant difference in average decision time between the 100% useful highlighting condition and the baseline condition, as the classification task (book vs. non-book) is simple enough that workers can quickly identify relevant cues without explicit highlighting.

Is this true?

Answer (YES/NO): NO